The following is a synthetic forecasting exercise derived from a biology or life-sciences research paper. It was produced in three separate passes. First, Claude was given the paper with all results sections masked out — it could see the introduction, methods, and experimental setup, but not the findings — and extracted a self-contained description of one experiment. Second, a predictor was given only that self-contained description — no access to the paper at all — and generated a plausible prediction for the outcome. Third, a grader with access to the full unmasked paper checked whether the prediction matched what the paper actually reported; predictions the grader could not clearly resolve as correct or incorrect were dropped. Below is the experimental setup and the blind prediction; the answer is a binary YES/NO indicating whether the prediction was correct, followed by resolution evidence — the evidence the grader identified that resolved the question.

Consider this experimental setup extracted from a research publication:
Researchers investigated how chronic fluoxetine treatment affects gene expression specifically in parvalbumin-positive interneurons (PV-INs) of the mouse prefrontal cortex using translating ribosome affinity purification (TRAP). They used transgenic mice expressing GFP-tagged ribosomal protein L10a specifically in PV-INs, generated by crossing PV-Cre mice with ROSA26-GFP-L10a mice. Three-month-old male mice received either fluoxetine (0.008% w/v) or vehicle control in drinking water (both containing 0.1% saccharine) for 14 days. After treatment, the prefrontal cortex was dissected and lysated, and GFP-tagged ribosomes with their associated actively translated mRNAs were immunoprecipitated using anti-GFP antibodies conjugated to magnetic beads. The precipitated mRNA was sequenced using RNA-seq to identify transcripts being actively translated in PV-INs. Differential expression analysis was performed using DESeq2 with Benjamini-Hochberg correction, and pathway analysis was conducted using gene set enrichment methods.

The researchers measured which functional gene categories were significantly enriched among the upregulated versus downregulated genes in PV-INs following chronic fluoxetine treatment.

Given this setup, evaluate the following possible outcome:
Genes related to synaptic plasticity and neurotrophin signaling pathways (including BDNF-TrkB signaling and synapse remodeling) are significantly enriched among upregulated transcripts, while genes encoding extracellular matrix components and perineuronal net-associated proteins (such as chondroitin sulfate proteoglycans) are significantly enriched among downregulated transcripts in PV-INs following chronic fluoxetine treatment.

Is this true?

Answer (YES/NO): NO